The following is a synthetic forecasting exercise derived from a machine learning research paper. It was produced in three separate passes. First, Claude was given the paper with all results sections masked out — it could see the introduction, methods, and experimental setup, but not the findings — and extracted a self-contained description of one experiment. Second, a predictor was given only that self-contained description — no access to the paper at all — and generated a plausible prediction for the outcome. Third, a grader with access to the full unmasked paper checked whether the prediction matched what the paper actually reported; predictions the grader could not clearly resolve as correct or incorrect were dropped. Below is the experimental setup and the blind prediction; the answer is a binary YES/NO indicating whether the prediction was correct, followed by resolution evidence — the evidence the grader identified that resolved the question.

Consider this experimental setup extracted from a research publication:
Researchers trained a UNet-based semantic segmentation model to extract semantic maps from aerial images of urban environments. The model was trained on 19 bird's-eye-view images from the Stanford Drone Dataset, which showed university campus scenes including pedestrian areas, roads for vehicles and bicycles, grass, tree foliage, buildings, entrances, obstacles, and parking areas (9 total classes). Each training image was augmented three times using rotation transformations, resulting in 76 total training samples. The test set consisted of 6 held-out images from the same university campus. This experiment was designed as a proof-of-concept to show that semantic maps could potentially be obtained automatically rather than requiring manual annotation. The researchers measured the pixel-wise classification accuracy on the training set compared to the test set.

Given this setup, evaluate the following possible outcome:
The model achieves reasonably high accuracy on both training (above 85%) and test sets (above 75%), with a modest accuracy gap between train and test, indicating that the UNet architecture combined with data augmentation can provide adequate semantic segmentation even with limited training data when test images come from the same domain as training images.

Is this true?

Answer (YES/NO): NO